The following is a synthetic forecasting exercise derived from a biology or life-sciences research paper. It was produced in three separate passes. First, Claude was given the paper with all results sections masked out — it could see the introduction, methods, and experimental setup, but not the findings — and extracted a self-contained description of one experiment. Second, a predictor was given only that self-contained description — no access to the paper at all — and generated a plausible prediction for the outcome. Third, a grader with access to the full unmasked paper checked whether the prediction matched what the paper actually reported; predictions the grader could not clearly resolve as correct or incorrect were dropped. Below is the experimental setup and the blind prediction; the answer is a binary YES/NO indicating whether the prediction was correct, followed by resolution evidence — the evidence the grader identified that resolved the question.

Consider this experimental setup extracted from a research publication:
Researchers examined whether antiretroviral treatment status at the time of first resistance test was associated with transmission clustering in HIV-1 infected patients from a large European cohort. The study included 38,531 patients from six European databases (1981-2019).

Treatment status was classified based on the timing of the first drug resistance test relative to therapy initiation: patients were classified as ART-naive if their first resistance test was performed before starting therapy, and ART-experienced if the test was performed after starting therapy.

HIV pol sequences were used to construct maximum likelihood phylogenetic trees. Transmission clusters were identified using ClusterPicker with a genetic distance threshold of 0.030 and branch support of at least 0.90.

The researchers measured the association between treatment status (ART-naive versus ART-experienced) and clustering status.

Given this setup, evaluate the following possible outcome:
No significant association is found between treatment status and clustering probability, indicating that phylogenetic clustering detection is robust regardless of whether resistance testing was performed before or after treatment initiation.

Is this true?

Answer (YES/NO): YES